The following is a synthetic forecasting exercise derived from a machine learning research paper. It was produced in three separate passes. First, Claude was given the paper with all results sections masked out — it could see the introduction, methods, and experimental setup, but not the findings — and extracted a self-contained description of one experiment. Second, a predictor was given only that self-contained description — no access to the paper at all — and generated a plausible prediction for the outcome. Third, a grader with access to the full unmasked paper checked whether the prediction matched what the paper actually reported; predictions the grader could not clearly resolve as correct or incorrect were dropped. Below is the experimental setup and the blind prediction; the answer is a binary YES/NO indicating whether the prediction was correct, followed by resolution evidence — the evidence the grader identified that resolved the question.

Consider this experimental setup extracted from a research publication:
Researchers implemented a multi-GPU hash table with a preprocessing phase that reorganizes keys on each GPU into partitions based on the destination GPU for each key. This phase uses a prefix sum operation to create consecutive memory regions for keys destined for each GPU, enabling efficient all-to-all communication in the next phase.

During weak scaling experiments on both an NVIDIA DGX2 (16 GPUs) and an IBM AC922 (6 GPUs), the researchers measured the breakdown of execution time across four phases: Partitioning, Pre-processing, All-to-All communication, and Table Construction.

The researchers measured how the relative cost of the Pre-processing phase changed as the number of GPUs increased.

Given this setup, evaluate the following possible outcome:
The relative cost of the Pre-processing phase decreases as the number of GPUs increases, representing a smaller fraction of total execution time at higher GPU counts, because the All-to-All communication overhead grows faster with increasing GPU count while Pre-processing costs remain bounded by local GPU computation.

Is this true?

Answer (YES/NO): NO